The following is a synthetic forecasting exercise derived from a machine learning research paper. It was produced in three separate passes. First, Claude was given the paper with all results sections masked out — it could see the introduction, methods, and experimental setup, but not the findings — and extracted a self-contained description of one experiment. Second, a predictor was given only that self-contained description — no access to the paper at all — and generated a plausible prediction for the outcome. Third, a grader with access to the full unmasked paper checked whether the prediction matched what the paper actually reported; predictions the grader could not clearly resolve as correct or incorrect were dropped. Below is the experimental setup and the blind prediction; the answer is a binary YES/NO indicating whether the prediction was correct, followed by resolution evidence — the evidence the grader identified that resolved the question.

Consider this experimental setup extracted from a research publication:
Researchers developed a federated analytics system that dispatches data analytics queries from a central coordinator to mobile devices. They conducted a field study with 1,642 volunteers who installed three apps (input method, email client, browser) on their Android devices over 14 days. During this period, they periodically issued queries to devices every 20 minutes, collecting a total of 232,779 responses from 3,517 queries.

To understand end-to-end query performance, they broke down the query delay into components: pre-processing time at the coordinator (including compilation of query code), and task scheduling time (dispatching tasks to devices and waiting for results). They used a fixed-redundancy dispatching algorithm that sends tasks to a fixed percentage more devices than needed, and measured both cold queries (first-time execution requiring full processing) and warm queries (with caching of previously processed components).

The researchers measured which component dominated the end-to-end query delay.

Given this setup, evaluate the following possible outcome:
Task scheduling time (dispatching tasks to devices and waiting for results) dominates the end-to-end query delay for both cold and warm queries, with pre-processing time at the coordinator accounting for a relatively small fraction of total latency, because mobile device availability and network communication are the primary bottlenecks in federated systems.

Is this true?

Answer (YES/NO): YES